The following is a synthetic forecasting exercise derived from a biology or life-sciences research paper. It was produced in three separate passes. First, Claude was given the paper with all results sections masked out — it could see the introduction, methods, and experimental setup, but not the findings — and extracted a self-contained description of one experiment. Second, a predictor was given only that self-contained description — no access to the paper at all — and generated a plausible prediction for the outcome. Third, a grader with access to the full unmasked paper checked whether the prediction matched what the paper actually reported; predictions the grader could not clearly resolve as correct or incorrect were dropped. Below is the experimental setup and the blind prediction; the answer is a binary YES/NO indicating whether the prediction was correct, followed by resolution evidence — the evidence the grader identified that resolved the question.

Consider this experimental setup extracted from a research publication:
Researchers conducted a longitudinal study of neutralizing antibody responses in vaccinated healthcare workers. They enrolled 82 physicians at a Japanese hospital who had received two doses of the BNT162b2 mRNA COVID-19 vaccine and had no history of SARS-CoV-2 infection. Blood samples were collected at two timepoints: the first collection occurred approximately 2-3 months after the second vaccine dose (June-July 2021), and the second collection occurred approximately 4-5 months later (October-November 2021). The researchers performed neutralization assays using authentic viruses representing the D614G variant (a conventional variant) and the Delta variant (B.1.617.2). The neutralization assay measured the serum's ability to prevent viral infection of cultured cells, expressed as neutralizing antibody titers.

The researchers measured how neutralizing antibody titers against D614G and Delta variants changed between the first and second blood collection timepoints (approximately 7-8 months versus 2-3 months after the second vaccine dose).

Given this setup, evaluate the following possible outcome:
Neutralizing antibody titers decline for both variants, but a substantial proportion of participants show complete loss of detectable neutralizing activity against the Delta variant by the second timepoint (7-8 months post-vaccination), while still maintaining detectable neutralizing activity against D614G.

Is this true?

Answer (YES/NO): YES